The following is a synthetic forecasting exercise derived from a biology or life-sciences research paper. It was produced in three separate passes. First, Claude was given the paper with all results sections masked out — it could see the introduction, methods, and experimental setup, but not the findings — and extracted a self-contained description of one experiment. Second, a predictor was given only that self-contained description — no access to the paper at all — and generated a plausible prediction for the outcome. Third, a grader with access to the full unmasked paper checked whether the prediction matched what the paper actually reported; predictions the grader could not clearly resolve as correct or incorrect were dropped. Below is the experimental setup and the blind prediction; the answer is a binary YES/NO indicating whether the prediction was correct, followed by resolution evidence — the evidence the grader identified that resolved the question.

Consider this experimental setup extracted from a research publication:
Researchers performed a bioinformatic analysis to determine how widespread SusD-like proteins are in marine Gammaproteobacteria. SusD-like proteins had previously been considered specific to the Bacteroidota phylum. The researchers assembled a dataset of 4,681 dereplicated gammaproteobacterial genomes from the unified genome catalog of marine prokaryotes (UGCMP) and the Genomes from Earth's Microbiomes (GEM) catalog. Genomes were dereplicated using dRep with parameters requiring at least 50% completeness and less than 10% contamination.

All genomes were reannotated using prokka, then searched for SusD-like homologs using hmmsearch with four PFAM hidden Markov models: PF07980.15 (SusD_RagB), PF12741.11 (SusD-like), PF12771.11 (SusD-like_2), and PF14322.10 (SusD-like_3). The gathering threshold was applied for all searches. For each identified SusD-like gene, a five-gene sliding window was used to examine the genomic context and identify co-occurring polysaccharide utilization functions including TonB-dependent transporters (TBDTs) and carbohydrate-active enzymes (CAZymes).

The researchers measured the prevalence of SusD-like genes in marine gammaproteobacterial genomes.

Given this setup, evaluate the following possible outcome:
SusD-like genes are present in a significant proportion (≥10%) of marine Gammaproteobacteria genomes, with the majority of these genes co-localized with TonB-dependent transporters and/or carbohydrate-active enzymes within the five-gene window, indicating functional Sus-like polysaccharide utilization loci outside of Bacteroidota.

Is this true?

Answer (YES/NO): NO